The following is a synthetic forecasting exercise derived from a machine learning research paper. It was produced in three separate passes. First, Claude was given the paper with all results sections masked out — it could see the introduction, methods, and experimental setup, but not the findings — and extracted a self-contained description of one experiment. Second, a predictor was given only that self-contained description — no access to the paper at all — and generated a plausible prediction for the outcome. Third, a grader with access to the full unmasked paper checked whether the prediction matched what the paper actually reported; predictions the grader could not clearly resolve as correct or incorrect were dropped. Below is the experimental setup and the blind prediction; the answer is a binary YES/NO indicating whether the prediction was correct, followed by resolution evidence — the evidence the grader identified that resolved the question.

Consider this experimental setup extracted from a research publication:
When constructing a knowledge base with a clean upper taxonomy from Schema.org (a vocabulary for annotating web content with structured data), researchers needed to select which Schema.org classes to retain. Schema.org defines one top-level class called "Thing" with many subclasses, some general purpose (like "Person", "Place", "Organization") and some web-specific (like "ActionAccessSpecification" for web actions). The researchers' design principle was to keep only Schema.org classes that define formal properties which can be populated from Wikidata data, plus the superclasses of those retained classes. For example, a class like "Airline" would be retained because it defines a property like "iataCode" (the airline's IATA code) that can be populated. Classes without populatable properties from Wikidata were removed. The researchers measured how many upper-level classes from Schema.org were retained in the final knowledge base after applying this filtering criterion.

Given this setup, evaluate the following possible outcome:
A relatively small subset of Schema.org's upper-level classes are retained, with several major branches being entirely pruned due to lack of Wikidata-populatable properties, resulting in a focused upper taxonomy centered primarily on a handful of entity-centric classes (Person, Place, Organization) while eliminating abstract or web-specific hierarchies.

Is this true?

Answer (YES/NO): NO